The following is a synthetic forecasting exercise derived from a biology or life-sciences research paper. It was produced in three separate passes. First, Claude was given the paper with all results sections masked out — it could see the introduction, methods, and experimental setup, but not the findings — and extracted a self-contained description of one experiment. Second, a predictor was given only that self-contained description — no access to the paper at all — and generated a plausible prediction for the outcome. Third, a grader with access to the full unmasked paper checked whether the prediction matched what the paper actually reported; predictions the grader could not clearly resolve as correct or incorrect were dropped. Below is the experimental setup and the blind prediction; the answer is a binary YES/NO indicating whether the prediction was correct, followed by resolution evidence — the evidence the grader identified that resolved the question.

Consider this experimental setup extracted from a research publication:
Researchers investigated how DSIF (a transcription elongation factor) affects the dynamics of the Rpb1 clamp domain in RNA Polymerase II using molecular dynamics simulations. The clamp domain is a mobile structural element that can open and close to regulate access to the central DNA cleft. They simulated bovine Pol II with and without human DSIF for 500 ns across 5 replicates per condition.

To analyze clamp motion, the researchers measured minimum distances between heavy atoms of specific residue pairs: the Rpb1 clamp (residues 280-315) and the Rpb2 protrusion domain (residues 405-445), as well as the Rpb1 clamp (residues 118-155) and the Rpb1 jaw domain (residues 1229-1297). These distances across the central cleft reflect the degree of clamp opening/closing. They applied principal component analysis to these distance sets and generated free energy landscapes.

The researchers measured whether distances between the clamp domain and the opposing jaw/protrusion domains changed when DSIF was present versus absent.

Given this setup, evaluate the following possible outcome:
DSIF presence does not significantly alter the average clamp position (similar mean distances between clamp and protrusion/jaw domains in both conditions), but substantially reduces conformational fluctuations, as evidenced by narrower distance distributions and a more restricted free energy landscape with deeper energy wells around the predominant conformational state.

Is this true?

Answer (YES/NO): NO